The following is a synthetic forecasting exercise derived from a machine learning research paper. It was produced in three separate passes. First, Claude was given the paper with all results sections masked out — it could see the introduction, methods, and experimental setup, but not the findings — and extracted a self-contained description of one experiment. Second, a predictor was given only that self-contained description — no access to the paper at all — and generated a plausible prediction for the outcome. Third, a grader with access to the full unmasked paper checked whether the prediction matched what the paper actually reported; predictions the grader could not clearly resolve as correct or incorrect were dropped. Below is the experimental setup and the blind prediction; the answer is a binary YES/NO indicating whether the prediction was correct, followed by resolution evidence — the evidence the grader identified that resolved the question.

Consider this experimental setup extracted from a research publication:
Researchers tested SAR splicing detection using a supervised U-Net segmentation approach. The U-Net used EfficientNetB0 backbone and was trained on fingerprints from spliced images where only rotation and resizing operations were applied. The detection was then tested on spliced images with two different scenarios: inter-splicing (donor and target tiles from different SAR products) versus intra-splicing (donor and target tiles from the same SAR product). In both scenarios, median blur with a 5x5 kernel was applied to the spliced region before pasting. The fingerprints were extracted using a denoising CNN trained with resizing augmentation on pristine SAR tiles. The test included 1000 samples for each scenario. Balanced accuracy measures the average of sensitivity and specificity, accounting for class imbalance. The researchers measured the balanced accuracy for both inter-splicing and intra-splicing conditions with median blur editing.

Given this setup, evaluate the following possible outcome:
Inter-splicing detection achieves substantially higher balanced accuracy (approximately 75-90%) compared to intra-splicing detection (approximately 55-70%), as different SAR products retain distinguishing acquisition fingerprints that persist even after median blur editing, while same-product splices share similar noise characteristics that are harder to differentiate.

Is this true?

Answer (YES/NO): NO